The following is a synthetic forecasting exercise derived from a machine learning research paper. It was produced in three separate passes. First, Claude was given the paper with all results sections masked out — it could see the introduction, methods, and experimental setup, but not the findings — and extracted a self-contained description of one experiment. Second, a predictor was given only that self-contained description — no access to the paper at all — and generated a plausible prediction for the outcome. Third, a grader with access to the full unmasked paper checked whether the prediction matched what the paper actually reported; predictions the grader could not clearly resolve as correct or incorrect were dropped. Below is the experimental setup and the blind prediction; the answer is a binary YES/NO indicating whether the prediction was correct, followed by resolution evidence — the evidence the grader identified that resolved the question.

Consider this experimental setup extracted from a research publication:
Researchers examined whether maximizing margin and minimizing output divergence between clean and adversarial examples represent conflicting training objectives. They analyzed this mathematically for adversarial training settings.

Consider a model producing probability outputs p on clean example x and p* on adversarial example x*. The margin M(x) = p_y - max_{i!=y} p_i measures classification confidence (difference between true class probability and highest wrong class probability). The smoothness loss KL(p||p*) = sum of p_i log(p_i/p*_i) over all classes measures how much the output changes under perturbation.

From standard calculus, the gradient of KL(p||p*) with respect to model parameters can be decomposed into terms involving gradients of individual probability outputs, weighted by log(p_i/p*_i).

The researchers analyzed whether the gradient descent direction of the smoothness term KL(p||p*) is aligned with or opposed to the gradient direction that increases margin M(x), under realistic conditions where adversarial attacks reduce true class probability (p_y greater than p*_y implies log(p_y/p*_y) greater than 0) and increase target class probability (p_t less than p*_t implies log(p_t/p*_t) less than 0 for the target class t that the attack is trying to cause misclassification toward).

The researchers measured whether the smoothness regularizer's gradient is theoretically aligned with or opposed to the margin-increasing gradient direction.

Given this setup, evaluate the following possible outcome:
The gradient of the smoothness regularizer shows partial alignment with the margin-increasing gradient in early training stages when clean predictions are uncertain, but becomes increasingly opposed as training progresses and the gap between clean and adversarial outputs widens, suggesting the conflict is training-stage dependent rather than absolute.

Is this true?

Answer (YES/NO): NO